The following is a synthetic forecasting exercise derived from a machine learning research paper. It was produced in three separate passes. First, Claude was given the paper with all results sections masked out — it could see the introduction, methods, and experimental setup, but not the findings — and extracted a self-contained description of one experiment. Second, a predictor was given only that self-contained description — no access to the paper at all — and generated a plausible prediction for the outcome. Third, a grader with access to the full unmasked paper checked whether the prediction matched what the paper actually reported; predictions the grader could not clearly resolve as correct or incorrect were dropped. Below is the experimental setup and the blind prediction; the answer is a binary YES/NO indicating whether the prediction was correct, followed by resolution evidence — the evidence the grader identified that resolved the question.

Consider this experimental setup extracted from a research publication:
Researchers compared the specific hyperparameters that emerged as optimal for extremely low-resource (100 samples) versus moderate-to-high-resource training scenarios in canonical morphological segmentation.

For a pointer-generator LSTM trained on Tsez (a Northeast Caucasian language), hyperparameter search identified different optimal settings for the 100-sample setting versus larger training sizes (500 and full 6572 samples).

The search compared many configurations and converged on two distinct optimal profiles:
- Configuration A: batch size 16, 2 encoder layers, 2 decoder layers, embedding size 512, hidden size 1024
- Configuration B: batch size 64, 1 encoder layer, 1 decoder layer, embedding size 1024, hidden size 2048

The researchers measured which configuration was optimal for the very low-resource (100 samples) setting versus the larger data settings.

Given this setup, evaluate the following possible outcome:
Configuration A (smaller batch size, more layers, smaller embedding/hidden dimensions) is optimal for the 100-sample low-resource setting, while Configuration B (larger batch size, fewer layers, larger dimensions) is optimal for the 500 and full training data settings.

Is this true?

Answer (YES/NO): YES